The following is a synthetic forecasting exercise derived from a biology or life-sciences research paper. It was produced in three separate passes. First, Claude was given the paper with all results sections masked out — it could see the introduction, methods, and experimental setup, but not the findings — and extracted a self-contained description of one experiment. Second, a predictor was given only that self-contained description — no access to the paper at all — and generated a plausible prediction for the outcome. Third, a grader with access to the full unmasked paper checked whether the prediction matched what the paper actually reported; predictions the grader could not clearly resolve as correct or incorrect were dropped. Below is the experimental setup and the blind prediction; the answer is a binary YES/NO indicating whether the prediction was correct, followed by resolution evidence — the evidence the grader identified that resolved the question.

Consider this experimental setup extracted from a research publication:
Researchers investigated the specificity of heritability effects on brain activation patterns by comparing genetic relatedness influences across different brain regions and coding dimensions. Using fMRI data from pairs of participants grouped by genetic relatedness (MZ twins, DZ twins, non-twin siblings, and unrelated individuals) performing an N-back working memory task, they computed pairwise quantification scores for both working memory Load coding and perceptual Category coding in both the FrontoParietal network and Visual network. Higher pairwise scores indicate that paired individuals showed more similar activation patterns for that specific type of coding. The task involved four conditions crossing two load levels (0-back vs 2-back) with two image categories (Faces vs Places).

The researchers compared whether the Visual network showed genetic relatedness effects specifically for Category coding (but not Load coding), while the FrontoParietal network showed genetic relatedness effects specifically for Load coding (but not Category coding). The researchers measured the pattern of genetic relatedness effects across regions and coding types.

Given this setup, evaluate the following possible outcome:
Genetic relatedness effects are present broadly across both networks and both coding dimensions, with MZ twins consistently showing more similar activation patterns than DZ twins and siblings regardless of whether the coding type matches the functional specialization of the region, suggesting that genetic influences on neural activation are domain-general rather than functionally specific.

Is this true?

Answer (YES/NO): NO